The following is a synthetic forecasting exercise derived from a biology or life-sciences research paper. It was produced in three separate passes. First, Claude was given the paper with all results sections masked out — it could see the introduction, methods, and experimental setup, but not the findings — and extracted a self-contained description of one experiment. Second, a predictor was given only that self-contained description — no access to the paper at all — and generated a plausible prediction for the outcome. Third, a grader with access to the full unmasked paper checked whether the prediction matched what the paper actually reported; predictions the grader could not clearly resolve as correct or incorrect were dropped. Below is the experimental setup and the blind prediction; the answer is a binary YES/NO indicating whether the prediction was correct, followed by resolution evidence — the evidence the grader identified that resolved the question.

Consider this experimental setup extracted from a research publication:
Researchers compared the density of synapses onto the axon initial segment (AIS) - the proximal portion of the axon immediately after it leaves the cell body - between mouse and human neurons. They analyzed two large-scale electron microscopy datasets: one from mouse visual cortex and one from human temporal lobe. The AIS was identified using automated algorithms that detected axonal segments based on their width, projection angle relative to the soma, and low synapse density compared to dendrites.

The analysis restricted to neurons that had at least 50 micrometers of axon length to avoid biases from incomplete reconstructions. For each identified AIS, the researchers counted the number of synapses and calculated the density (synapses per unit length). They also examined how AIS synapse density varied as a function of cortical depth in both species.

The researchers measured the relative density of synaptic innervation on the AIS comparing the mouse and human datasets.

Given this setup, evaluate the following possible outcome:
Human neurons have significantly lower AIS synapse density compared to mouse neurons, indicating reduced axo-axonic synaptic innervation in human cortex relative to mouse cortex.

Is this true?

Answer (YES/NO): NO